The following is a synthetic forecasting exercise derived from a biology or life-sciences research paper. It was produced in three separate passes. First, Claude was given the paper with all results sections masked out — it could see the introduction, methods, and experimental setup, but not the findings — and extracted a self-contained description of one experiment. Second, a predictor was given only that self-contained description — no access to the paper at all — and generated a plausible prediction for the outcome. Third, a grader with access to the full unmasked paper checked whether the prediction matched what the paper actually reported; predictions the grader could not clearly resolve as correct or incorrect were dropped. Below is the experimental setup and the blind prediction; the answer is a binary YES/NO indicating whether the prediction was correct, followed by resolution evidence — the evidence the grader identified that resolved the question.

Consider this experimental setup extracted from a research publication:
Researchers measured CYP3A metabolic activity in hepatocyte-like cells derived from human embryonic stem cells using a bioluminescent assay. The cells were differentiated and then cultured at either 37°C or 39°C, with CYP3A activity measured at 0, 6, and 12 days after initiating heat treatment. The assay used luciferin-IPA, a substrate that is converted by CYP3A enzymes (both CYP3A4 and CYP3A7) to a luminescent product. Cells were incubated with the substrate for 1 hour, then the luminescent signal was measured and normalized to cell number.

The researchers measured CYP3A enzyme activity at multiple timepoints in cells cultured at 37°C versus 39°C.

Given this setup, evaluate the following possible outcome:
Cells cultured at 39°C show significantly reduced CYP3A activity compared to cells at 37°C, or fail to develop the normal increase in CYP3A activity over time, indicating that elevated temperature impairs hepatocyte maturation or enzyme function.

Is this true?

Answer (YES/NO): NO